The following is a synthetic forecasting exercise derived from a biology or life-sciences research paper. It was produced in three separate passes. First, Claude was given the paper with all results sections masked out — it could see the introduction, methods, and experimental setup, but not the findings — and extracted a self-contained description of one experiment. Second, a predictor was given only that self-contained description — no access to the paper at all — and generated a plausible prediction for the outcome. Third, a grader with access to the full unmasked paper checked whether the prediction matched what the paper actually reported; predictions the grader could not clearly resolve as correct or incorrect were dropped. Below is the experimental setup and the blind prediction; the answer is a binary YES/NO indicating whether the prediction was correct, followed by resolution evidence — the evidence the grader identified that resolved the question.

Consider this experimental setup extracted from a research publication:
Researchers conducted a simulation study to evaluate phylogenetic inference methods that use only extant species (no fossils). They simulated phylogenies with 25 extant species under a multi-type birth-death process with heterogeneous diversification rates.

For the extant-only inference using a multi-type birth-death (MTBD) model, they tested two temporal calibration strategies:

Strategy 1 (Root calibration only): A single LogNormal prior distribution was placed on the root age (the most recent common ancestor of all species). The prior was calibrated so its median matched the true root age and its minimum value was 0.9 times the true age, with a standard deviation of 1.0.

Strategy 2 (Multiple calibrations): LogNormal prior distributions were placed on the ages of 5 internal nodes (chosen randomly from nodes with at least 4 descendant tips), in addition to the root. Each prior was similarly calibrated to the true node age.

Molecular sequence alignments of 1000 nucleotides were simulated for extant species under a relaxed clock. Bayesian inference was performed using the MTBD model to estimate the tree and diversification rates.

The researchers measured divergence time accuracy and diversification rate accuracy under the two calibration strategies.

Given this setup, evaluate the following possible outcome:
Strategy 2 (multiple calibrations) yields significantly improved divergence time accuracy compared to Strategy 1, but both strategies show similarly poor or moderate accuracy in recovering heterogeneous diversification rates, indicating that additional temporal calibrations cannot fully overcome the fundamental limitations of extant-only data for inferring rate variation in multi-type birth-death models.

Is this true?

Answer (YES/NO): NO